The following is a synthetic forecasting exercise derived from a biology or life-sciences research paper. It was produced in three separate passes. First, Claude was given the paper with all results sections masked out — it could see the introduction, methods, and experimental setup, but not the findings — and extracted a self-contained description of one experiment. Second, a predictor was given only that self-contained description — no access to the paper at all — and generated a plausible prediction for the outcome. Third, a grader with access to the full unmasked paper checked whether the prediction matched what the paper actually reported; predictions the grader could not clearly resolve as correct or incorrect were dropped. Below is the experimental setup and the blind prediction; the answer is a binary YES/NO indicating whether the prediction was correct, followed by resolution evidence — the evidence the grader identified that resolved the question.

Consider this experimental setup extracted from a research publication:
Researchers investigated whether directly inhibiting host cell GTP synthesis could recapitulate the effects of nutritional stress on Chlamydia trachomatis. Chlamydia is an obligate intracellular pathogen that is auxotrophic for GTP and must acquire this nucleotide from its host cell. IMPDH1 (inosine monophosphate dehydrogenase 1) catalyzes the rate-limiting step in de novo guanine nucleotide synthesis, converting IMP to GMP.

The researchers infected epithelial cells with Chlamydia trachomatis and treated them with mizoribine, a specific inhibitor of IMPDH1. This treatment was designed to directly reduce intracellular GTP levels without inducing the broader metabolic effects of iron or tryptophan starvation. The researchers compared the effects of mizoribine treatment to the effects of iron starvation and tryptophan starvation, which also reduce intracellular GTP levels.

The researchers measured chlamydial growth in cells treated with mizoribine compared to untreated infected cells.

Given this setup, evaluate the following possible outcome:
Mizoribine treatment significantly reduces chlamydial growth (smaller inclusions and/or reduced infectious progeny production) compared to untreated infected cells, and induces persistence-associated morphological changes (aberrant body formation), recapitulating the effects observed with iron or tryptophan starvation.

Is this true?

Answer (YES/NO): YES